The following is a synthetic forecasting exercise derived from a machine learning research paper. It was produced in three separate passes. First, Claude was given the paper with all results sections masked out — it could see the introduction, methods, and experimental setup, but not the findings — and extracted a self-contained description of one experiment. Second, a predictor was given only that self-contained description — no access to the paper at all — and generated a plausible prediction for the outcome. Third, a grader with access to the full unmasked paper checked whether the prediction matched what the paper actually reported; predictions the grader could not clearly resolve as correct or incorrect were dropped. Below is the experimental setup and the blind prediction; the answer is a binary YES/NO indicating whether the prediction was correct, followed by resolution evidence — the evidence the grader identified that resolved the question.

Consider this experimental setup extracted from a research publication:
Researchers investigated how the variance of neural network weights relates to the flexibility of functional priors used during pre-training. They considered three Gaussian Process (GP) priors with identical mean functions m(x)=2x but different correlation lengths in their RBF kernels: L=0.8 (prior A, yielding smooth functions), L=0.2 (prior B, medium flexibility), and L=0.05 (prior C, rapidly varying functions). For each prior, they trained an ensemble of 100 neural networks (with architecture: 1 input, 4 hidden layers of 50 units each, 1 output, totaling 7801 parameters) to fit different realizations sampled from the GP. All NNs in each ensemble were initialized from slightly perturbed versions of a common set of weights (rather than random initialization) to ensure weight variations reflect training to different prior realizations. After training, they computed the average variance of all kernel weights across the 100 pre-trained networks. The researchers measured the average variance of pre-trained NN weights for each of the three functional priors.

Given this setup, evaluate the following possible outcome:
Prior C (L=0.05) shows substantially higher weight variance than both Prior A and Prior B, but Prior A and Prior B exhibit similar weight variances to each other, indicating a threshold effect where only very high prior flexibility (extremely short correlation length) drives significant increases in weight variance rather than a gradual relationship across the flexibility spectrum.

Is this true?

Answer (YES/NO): NO